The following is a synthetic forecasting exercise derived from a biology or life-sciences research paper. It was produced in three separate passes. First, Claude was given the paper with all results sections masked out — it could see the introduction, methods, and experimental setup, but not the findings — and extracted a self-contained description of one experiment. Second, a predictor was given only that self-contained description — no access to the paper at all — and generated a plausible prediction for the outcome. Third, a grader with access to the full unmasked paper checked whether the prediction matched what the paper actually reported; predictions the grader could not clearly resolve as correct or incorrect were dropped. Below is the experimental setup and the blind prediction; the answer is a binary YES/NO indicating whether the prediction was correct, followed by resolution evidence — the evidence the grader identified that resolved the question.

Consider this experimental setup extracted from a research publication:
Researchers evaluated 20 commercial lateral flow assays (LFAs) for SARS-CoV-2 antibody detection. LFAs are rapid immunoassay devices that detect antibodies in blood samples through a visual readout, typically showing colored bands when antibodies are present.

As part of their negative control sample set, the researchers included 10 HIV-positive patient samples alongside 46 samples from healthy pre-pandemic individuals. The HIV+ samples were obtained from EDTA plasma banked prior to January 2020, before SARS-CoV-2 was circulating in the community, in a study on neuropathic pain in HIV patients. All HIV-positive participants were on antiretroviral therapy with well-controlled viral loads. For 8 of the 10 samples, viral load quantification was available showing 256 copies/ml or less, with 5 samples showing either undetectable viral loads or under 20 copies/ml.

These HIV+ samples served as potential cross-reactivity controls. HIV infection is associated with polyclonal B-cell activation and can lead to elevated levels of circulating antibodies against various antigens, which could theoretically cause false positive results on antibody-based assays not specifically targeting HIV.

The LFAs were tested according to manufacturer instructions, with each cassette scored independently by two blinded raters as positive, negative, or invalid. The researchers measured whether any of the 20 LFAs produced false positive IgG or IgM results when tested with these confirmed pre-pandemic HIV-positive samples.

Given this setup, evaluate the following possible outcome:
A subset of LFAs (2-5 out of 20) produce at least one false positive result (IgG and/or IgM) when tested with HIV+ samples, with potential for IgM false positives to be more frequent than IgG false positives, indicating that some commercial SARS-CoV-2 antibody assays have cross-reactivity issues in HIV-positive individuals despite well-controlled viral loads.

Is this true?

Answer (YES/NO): NO